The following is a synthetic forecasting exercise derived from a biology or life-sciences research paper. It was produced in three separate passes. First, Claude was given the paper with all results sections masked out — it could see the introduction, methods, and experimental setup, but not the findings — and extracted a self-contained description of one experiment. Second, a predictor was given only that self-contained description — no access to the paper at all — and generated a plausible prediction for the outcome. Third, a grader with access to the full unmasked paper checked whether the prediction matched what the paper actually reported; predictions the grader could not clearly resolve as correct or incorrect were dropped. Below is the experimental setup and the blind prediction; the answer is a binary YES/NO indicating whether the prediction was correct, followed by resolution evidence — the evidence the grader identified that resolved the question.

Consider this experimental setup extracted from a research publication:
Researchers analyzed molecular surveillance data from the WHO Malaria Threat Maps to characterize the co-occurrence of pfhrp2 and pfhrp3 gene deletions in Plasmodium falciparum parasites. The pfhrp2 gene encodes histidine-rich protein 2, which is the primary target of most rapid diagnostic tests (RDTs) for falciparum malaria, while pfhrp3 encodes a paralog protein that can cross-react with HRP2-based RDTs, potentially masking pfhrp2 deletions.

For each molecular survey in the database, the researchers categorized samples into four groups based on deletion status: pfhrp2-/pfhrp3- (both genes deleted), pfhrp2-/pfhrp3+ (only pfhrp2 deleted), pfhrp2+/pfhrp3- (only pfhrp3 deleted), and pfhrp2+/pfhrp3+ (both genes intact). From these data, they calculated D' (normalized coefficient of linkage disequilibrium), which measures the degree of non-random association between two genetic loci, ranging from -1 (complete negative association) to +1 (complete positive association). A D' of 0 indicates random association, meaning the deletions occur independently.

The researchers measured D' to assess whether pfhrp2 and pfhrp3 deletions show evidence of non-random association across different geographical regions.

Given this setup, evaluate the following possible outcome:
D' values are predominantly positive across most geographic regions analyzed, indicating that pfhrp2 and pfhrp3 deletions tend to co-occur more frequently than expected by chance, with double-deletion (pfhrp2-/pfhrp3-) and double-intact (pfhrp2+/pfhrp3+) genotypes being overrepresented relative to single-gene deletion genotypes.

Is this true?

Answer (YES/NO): YES